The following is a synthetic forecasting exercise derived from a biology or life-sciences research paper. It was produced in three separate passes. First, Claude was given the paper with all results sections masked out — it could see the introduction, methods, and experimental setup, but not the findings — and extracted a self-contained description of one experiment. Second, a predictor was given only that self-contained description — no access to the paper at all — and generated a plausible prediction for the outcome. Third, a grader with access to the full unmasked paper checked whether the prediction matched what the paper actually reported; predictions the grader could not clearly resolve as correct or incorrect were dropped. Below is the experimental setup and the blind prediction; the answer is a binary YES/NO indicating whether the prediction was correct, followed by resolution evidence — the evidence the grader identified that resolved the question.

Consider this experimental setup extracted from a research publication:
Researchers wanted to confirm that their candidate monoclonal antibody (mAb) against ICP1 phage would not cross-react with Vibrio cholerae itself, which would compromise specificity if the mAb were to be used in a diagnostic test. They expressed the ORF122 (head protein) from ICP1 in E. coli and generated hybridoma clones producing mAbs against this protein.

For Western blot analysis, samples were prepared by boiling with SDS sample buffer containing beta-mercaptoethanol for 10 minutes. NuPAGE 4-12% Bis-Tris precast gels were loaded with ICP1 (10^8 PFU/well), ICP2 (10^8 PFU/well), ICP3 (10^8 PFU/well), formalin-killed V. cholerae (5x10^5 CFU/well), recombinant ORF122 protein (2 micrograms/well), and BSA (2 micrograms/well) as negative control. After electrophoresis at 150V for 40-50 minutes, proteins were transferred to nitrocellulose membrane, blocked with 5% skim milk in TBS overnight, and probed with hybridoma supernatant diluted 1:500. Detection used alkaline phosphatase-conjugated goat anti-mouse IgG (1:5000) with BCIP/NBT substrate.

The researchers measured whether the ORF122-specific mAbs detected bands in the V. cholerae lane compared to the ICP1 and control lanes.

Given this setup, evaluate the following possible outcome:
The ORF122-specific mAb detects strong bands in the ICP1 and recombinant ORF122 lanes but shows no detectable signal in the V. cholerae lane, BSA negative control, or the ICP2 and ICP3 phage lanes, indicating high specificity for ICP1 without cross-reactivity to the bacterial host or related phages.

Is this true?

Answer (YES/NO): YES